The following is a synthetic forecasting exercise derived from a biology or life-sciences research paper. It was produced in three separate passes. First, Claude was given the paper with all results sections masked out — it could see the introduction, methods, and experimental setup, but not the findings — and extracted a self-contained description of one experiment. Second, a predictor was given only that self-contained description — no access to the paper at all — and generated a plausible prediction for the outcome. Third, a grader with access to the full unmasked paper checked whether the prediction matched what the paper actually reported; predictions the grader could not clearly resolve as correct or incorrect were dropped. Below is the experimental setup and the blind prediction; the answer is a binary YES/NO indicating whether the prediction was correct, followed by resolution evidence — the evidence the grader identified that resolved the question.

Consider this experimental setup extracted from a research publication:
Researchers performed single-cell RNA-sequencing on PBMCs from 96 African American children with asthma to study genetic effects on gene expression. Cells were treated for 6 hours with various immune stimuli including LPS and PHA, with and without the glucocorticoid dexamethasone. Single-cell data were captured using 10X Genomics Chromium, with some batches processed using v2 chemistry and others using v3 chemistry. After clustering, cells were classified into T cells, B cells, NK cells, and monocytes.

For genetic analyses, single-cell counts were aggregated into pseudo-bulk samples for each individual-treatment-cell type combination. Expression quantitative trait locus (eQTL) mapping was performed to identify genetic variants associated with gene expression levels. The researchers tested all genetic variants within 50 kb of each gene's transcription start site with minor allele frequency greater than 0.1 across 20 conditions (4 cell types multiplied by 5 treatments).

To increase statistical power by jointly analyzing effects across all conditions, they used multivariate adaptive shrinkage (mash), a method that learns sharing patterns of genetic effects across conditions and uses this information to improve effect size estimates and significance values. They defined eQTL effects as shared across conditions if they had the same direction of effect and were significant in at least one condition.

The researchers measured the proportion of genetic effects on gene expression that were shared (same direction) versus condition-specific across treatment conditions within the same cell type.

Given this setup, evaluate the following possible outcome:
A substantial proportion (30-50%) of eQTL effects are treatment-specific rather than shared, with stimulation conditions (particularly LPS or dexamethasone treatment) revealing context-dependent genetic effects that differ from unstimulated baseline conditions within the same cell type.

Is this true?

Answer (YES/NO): NO